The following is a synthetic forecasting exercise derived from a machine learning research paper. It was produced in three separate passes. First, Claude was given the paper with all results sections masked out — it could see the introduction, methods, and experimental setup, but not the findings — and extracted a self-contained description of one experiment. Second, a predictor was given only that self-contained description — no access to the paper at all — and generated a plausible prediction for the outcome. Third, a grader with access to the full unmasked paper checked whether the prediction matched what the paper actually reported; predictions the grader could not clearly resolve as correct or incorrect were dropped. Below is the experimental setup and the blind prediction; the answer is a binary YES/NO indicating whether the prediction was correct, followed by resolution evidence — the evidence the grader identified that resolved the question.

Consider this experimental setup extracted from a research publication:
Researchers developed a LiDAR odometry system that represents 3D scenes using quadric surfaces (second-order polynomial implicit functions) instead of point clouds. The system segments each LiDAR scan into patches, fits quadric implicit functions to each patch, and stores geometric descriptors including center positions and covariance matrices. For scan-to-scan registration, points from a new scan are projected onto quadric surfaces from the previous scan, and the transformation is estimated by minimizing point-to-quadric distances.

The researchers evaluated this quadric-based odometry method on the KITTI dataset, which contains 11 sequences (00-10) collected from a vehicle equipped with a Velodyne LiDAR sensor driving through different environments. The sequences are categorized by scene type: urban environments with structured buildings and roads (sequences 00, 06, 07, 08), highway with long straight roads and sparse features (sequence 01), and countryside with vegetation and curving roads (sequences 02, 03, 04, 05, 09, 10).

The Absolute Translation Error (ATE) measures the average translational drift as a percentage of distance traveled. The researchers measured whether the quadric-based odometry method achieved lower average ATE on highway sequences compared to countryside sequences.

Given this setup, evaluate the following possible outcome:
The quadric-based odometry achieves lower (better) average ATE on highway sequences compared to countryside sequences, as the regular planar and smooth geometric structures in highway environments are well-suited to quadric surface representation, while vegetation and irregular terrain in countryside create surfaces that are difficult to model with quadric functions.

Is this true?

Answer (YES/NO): NO